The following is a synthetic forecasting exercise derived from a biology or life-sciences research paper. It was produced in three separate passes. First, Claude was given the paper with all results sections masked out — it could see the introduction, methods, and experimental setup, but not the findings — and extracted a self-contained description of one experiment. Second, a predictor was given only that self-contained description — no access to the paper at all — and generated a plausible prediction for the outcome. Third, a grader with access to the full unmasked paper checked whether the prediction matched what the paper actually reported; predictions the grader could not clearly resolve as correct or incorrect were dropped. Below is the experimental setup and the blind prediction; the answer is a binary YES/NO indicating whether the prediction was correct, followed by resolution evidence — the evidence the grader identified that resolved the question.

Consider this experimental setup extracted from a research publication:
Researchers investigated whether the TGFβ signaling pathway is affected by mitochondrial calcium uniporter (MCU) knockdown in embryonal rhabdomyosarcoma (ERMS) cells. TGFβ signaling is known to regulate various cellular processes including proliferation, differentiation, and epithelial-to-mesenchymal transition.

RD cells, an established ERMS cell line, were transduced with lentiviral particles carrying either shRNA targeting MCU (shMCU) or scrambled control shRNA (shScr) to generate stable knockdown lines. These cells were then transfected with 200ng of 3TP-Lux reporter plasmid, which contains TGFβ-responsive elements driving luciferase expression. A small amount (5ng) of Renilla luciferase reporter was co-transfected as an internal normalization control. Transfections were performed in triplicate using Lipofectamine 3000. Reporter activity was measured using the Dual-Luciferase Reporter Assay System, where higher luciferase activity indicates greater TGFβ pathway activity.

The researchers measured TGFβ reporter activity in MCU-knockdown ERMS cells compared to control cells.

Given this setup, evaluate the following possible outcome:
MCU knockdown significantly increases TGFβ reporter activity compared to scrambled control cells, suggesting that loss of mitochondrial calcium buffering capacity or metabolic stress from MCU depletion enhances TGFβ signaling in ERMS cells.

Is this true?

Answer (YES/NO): NO